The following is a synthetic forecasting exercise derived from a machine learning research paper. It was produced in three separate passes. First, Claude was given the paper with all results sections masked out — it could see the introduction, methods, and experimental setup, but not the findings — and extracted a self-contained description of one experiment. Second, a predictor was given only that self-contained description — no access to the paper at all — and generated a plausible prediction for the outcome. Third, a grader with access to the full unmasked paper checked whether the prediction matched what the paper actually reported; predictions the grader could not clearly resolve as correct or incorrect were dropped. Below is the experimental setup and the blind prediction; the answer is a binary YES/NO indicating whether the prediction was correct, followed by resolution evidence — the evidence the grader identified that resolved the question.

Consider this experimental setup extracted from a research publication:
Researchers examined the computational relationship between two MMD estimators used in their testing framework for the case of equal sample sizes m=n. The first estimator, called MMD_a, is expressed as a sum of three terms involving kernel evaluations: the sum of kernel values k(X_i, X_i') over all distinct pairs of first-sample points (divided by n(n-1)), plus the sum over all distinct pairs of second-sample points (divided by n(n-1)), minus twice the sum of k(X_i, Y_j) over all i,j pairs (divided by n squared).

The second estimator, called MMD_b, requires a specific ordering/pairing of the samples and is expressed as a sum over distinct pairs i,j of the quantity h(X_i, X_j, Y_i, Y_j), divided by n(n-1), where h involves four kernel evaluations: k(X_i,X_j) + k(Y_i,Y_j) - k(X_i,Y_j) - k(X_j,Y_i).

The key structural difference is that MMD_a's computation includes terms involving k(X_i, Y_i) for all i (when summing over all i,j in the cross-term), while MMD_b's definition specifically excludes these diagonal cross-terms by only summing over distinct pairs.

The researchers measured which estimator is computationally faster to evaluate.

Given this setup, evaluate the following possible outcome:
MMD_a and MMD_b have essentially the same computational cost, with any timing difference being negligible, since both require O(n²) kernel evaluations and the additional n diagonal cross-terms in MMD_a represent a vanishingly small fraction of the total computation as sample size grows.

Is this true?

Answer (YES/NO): NO